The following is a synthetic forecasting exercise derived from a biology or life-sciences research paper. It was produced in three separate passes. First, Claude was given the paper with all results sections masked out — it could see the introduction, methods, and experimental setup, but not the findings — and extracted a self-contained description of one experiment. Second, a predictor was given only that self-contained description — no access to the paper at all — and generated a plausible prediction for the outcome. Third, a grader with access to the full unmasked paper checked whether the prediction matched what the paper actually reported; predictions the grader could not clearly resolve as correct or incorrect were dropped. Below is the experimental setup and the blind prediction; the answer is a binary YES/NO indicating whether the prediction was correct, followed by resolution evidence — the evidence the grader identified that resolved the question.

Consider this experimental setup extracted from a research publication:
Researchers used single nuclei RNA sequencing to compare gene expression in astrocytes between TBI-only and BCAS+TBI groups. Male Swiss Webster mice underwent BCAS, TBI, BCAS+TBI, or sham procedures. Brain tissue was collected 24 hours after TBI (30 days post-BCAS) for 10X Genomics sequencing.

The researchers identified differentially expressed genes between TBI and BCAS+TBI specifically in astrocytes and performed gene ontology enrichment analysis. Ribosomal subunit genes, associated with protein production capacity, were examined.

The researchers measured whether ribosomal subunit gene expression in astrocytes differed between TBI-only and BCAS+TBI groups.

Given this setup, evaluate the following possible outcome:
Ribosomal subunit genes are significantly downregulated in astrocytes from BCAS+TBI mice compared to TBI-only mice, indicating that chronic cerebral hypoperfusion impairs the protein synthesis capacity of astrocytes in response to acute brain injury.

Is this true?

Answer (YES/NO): YES